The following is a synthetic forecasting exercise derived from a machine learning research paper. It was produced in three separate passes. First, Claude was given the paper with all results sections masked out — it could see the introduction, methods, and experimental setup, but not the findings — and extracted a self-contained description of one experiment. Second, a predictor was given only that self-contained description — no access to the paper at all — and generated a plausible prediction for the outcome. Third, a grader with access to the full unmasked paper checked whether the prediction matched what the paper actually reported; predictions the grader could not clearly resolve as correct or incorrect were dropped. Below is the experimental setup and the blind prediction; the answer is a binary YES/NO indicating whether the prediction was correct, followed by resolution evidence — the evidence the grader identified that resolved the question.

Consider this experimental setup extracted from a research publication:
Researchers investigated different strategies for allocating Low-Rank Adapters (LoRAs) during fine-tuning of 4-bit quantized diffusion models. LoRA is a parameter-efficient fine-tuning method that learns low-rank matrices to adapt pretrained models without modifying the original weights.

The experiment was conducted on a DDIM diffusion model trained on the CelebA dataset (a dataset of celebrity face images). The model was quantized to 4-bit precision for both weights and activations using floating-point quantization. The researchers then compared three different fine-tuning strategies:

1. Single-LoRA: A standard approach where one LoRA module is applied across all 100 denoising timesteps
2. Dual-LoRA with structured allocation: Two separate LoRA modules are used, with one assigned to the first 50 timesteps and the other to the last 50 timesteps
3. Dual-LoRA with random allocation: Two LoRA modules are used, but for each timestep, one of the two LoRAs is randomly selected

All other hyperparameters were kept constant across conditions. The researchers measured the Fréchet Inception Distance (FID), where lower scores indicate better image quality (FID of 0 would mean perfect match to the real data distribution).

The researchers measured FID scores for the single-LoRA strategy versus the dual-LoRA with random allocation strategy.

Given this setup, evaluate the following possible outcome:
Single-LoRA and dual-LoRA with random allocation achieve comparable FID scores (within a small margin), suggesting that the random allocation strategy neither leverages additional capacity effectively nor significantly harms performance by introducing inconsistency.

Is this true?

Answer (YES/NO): NO